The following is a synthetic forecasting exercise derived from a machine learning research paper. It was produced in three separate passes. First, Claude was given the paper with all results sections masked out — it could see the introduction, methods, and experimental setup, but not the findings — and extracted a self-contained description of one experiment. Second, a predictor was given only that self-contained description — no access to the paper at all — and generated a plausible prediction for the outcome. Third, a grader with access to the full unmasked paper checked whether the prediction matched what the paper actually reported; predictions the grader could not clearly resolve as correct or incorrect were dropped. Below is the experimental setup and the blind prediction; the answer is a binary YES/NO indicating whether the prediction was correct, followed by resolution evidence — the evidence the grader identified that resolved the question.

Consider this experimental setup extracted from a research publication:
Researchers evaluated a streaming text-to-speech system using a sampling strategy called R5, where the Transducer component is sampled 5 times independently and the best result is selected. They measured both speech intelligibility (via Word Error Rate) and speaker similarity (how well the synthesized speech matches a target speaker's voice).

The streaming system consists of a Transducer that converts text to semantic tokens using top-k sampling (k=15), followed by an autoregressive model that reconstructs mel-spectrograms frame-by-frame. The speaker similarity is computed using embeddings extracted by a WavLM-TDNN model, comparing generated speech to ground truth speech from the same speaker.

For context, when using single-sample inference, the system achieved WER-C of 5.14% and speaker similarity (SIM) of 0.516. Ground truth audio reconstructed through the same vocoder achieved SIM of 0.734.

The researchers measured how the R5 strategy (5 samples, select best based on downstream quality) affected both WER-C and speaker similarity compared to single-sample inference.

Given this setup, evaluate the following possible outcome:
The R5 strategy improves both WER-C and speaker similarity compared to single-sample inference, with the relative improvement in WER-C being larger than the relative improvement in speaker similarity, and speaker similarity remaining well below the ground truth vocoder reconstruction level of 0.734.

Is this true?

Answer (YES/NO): YES